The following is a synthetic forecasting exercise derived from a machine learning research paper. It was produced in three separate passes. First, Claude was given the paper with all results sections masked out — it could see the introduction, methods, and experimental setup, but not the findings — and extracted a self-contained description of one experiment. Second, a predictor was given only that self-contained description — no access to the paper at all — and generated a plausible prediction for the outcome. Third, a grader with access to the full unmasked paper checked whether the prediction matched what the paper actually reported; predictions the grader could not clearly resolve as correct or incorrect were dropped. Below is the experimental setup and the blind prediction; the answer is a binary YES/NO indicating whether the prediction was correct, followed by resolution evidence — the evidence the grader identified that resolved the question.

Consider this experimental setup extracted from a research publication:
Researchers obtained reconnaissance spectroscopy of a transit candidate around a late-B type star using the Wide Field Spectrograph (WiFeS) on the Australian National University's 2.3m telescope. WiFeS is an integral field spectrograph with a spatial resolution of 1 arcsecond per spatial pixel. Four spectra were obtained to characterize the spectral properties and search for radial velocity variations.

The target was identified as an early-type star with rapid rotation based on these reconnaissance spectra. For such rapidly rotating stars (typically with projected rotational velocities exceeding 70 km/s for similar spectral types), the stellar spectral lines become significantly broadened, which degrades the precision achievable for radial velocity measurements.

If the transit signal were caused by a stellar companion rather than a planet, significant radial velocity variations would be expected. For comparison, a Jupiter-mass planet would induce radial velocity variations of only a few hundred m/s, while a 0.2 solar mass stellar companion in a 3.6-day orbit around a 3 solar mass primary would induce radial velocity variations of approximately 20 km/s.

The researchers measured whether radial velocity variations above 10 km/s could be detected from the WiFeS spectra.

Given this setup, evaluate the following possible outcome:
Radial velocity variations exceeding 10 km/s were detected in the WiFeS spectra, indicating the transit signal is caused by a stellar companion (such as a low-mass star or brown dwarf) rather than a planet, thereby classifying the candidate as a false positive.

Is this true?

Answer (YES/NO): NO